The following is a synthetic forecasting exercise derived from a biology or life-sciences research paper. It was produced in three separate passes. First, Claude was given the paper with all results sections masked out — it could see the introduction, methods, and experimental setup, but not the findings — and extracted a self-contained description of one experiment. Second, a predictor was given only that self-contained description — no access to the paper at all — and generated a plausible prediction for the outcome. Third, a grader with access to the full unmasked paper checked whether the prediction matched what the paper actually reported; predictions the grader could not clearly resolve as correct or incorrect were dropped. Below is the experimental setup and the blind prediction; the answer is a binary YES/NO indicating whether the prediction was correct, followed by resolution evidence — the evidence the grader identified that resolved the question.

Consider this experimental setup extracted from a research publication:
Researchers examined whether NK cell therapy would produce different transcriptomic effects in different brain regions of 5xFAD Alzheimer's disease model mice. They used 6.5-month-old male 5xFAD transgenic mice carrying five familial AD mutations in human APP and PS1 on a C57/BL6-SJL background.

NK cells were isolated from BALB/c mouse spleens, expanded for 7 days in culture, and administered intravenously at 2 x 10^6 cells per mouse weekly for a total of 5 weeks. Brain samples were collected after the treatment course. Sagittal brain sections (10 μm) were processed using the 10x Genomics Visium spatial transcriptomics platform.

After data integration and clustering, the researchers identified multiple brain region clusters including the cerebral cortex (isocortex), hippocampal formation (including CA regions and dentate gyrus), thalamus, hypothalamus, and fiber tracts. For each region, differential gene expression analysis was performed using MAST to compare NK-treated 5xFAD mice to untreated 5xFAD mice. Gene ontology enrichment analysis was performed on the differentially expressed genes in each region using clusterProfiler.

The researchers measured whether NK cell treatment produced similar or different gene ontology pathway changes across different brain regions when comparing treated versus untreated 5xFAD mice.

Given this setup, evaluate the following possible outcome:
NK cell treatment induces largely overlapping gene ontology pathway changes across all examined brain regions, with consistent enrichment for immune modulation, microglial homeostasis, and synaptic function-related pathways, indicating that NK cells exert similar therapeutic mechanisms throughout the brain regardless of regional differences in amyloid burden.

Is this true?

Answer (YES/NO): NO